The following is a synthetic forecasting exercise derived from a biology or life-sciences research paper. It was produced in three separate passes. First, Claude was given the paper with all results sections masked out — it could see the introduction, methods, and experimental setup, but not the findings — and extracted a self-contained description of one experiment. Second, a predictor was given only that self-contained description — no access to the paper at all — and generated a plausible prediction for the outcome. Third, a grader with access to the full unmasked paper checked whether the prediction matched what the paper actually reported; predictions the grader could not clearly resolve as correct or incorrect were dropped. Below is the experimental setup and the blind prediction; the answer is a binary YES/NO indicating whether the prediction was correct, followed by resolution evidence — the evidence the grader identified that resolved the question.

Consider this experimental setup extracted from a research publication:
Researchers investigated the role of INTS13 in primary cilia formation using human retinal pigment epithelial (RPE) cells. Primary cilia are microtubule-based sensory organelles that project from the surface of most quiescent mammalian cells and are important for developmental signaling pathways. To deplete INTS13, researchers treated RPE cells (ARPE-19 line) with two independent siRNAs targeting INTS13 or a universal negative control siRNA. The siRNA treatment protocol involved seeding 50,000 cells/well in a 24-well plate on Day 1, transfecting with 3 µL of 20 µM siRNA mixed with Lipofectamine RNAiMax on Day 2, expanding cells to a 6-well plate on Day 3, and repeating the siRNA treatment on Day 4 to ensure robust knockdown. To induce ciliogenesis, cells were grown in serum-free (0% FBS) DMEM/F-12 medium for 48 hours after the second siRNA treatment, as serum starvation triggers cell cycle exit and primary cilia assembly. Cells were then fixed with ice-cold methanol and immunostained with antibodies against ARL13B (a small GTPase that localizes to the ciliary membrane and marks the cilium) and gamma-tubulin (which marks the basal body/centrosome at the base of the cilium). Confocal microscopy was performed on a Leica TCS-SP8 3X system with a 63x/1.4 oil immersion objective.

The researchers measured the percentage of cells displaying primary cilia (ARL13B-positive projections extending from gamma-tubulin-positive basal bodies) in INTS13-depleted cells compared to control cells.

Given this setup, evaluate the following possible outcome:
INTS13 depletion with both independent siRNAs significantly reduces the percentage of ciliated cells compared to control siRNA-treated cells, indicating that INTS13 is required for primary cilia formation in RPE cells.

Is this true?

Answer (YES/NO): YES